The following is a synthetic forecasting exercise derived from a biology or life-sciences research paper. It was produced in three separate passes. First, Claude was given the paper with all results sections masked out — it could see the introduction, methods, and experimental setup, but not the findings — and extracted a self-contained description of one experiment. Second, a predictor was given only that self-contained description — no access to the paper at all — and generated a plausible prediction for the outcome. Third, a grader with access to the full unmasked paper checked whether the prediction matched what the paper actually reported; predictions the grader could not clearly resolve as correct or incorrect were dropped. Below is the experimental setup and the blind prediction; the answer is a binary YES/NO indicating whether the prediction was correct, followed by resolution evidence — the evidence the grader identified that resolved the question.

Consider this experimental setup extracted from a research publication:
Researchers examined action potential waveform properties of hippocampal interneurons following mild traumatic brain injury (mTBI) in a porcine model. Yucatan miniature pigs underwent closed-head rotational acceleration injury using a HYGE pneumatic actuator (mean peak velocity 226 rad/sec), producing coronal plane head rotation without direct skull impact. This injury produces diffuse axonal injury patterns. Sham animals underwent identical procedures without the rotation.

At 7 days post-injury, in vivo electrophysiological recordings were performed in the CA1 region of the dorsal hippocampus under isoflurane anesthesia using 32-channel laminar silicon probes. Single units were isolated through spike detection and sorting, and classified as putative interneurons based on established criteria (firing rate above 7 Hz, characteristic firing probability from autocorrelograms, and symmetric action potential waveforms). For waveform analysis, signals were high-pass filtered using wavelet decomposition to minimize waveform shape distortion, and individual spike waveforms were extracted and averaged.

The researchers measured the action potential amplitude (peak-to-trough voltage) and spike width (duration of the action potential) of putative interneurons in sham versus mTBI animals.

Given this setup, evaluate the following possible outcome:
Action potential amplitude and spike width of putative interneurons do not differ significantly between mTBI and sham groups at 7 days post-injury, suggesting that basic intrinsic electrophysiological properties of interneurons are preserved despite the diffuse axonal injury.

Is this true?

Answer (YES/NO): NO